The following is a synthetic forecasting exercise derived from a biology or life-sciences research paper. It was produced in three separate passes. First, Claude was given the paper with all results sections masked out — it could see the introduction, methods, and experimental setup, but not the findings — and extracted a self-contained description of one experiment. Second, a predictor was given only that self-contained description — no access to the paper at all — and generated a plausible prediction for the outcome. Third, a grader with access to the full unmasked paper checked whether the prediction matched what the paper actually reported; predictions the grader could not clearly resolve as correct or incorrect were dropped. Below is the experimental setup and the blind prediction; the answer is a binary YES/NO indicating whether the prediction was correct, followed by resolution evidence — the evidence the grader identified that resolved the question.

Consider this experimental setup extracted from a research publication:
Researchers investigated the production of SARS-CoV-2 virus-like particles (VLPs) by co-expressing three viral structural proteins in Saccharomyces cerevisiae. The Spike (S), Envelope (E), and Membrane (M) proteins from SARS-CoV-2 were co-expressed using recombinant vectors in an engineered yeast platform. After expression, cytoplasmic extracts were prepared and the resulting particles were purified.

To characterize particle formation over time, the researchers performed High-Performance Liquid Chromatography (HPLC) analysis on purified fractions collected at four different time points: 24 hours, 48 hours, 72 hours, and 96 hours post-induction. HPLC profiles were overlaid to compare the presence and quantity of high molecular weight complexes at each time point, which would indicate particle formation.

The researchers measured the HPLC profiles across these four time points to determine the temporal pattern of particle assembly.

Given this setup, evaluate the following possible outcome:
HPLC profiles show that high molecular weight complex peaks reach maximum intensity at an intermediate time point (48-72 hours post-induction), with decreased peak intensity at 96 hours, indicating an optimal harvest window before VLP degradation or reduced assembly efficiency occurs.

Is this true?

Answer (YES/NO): YES